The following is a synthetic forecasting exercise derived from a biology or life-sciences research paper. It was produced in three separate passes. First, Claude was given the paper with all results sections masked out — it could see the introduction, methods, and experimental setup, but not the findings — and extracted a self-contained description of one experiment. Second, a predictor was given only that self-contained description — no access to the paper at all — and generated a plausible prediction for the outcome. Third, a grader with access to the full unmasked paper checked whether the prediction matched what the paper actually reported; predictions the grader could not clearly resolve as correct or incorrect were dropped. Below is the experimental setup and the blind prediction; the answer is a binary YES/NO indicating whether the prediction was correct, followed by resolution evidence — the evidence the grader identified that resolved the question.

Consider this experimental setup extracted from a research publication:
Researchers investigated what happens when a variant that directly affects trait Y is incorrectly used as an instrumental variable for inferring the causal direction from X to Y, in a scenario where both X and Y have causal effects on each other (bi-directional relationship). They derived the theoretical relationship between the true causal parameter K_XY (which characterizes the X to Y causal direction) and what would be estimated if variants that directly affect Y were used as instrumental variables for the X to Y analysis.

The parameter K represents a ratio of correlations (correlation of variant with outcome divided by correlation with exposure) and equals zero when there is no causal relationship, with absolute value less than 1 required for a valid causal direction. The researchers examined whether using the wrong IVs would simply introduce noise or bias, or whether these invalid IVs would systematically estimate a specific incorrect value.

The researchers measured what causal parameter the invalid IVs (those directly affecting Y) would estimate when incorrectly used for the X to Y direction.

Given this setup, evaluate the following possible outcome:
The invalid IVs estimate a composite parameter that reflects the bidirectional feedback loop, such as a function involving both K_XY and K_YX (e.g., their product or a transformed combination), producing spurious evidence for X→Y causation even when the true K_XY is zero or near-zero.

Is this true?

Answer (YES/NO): NO